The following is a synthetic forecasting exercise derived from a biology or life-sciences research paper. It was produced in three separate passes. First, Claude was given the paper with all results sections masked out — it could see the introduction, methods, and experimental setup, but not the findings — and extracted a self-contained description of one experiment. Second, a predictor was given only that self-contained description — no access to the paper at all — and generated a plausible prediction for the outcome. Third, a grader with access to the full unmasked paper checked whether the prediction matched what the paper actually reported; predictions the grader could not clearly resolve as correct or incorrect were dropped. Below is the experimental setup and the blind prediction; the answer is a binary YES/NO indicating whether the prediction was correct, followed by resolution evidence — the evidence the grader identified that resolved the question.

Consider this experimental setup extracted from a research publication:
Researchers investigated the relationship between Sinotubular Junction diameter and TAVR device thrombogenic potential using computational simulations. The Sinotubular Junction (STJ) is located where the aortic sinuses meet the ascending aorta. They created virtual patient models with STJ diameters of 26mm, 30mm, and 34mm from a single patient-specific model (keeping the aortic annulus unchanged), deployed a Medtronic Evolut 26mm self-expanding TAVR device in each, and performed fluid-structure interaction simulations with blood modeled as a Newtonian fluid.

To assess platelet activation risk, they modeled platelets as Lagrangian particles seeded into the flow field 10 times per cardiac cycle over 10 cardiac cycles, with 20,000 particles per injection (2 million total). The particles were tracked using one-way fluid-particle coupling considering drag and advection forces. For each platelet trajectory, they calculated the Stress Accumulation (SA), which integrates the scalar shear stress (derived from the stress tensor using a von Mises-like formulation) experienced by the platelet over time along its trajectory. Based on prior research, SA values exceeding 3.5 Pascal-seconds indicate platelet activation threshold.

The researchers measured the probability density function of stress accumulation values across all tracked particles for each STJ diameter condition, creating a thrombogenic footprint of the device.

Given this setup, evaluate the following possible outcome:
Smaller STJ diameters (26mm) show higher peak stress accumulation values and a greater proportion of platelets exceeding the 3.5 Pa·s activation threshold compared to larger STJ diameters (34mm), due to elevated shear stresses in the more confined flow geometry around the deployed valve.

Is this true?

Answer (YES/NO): NO